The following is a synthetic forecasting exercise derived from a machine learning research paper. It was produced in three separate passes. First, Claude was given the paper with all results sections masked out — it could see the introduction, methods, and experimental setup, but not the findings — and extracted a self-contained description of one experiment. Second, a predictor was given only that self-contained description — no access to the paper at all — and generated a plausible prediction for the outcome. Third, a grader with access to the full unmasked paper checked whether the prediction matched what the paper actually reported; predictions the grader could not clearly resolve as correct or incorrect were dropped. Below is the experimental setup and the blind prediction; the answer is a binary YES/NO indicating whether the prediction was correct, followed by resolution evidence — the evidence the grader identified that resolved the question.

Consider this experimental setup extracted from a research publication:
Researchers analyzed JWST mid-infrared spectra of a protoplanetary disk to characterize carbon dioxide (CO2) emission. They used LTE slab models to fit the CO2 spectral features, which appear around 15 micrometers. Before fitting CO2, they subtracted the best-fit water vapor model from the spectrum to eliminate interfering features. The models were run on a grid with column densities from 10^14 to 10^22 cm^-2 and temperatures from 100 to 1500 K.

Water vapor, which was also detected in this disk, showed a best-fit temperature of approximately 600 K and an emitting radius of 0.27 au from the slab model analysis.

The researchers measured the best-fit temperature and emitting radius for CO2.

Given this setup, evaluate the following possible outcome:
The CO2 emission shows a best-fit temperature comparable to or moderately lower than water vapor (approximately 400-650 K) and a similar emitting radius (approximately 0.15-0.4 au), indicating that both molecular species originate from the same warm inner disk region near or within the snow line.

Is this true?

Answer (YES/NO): NO